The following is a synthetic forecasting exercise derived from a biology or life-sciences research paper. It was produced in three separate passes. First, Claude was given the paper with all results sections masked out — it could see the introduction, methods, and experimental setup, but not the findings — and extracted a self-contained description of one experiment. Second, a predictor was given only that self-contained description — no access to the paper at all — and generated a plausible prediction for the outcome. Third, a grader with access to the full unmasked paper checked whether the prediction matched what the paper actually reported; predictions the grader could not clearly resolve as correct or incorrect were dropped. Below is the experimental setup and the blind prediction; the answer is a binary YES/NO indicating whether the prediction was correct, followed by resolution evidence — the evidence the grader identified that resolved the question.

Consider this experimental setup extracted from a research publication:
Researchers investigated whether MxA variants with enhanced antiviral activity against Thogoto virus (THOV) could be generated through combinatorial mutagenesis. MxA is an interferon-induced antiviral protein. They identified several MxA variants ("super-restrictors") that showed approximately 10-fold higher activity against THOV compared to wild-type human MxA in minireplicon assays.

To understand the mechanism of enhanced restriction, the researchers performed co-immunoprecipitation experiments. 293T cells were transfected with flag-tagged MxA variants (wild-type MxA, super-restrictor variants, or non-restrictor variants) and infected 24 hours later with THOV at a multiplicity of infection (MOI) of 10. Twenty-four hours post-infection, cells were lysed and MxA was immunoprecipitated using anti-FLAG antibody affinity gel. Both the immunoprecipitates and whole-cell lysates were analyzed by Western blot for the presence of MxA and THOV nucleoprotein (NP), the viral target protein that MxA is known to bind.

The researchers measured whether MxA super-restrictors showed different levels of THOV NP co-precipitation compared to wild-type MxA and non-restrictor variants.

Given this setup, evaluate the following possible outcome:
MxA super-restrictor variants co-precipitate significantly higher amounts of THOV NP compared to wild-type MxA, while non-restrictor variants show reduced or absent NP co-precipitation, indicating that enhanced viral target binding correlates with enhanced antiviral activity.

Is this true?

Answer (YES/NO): YES